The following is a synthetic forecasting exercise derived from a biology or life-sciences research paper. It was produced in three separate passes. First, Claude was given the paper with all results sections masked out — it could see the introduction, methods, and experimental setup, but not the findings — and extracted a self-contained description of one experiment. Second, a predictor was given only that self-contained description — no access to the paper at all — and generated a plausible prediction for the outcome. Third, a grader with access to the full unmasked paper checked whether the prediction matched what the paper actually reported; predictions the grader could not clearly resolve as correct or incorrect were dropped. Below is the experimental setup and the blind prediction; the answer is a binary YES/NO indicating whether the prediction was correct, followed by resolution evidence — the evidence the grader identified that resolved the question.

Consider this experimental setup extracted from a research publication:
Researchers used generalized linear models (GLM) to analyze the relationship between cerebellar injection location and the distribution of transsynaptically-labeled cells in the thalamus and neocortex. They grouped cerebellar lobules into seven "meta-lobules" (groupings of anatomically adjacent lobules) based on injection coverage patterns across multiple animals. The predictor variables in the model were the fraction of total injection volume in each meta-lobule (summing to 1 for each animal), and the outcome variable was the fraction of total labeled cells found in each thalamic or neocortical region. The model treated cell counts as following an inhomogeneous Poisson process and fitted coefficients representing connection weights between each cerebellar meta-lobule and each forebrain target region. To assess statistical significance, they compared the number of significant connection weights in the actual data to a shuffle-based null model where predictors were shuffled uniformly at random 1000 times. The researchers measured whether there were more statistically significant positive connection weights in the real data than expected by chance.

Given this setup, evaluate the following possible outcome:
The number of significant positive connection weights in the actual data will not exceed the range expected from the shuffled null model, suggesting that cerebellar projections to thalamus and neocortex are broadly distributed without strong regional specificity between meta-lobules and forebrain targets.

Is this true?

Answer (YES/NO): NO